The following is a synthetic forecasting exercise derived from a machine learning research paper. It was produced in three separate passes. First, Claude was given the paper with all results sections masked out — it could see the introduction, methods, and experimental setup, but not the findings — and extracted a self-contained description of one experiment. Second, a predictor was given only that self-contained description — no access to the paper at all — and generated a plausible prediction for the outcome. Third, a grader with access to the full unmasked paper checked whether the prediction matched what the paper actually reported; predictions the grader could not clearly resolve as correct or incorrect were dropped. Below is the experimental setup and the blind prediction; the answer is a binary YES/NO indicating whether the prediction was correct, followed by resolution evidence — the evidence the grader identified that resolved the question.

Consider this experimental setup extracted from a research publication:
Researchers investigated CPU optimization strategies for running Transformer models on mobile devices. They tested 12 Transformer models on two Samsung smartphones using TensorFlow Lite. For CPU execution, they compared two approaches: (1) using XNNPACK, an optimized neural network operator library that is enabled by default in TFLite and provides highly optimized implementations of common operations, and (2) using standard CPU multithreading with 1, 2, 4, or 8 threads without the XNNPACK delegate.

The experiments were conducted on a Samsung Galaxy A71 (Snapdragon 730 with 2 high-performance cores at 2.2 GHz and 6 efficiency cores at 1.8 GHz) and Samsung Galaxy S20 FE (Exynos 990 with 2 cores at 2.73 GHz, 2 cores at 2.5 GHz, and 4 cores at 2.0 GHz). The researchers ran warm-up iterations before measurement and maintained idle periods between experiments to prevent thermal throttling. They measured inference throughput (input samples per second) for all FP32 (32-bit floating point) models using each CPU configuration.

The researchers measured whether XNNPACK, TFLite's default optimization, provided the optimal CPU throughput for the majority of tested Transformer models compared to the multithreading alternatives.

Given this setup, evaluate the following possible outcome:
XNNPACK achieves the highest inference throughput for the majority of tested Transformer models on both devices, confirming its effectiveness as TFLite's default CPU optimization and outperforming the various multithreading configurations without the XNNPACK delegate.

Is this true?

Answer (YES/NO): NO